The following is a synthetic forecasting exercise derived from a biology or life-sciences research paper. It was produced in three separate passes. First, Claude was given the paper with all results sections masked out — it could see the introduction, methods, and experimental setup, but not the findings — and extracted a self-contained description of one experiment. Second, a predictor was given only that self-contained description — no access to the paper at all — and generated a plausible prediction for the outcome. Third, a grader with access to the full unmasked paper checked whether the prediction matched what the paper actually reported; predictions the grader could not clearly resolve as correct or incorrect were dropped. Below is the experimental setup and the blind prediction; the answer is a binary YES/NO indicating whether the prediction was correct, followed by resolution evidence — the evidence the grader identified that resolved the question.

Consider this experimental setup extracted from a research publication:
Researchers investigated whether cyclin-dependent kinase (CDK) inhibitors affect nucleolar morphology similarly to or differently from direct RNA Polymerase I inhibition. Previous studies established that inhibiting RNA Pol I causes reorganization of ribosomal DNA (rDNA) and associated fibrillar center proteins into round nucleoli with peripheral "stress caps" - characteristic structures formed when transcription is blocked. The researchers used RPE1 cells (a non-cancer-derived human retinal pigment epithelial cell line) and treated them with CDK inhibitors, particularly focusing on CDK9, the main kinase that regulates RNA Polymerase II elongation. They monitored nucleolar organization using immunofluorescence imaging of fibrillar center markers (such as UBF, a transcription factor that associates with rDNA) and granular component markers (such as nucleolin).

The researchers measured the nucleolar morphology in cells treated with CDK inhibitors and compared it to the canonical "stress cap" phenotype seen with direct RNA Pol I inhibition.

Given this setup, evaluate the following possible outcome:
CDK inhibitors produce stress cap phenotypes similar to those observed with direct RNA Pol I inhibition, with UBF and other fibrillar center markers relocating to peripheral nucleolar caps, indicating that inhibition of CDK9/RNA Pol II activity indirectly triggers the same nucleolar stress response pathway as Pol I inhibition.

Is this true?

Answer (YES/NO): NO